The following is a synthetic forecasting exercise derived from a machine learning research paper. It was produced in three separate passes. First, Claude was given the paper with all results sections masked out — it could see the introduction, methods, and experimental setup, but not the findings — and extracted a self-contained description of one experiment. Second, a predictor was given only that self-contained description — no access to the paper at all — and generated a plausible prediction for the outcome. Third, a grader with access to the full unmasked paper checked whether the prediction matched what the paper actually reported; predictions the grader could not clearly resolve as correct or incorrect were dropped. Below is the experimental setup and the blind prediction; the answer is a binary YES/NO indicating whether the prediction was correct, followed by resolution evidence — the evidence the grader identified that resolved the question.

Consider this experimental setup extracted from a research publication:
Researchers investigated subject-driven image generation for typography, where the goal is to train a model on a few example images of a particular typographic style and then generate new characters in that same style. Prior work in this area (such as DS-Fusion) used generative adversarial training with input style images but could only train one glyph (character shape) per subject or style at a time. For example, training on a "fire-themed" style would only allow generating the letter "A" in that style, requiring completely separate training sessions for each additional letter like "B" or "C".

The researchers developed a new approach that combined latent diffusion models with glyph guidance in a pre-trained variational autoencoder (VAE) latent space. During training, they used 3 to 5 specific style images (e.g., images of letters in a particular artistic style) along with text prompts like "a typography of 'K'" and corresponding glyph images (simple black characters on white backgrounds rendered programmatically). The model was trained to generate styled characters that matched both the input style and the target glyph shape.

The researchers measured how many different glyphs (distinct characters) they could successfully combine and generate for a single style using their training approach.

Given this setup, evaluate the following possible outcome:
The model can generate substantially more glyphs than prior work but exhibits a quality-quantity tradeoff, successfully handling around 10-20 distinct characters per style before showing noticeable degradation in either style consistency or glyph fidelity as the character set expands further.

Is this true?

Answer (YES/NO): NO